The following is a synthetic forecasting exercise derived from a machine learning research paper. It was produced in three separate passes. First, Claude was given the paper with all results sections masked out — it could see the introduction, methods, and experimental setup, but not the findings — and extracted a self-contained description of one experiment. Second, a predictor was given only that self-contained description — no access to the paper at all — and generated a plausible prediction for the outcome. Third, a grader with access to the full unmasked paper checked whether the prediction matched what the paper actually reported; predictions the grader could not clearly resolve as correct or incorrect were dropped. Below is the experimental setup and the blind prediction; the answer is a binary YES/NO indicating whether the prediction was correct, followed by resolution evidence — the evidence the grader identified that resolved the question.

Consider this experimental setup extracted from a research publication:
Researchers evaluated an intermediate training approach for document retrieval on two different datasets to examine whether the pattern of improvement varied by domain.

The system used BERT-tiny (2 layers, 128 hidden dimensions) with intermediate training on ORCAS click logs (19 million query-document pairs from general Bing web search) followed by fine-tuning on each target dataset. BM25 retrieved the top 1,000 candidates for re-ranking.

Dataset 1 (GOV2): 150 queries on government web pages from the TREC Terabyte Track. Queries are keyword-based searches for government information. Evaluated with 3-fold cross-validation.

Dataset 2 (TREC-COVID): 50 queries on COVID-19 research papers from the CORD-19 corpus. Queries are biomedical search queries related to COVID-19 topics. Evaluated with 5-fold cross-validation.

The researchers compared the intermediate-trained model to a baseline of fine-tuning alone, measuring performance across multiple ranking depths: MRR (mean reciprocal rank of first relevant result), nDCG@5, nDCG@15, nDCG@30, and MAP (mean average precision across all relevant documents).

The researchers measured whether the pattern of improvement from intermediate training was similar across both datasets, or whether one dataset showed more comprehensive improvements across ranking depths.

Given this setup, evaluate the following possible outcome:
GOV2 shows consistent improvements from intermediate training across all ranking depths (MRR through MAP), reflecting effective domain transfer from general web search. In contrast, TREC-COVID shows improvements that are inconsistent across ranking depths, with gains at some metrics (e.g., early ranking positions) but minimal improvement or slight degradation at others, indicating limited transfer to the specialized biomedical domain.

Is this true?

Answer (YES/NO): NO